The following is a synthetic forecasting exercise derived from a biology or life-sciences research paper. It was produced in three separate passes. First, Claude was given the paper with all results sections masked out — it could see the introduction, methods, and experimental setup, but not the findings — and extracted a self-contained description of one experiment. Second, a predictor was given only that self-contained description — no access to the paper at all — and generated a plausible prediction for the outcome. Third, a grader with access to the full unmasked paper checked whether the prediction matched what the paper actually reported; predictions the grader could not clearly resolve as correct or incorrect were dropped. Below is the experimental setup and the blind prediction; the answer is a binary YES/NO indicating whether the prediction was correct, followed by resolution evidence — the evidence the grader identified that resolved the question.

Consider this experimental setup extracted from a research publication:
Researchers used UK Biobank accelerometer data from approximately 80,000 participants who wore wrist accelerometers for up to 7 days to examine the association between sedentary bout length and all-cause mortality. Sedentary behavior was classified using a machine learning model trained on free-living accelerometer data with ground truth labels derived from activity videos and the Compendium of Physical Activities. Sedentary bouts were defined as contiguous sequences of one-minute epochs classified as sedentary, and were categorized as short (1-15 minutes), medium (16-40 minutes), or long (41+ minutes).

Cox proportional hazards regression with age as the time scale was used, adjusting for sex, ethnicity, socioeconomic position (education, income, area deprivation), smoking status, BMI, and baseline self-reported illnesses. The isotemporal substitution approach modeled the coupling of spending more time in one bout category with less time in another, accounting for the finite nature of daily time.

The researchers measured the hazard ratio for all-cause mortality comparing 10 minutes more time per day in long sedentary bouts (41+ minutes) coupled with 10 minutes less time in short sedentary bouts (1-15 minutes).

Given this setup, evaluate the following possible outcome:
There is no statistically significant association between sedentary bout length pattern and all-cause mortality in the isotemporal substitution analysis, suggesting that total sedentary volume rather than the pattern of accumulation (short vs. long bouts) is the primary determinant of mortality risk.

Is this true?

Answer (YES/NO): YES